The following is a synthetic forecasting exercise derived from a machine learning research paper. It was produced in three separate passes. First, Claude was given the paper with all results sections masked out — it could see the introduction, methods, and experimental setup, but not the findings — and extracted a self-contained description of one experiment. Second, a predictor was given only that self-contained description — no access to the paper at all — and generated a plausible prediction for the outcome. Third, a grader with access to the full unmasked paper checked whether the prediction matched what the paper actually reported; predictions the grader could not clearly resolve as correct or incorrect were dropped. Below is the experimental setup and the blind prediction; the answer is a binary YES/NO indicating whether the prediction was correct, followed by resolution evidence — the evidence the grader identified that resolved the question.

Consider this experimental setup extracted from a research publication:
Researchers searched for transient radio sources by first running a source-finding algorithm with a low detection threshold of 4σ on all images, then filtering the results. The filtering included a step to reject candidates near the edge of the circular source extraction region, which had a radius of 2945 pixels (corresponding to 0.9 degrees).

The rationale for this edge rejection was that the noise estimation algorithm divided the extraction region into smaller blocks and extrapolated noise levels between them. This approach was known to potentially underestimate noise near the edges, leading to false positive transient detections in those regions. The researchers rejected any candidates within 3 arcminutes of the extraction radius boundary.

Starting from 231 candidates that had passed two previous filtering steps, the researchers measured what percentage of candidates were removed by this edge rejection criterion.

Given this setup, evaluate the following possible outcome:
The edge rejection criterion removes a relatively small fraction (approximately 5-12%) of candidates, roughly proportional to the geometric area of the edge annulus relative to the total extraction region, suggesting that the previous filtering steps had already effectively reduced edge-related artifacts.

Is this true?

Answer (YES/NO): YES